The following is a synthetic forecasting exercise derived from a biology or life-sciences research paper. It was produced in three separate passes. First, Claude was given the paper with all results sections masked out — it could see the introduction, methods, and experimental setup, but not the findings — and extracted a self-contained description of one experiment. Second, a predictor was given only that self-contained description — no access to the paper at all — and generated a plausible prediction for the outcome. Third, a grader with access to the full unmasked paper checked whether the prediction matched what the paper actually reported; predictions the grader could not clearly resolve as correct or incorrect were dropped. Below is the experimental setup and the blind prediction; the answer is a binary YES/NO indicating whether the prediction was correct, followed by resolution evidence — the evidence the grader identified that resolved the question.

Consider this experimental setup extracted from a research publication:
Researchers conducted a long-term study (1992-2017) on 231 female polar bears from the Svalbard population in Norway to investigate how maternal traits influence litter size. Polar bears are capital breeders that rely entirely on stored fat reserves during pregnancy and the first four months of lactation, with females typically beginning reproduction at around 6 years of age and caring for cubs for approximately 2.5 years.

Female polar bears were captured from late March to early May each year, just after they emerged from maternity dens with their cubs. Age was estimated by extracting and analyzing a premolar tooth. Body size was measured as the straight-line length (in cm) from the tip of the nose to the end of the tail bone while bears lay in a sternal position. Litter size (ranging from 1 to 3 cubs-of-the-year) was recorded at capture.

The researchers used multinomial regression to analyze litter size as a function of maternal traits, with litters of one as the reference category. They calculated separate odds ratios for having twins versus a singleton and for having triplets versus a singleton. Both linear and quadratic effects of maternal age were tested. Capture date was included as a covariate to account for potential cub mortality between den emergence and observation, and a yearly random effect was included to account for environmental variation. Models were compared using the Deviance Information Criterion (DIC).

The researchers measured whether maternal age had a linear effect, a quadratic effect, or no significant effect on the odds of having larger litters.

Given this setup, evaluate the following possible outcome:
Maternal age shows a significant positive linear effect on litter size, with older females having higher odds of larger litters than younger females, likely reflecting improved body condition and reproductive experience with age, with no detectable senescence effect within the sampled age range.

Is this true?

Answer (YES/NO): NO